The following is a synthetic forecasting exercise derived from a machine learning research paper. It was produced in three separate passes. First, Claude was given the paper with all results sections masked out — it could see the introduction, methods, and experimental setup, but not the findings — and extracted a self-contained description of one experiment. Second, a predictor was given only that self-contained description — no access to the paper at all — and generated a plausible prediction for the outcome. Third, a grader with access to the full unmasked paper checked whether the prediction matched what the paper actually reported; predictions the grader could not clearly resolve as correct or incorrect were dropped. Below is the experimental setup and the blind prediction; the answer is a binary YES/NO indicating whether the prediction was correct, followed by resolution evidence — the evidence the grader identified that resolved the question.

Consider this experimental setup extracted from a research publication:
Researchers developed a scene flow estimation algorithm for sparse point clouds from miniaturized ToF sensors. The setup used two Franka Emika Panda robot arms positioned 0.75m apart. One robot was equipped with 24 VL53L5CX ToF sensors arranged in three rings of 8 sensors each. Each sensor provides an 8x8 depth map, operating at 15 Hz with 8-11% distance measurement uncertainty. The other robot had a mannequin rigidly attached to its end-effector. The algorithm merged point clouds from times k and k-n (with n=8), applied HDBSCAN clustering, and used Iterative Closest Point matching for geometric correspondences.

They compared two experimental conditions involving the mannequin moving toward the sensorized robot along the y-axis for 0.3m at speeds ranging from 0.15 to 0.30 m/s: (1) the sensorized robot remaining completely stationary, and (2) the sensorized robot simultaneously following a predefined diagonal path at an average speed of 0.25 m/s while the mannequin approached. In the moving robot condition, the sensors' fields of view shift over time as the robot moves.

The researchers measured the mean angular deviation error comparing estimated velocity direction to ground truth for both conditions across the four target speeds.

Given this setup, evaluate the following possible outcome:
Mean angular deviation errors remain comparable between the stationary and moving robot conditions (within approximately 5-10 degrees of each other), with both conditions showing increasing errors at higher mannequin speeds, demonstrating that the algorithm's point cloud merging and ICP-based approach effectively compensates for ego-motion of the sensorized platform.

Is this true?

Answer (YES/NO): NO